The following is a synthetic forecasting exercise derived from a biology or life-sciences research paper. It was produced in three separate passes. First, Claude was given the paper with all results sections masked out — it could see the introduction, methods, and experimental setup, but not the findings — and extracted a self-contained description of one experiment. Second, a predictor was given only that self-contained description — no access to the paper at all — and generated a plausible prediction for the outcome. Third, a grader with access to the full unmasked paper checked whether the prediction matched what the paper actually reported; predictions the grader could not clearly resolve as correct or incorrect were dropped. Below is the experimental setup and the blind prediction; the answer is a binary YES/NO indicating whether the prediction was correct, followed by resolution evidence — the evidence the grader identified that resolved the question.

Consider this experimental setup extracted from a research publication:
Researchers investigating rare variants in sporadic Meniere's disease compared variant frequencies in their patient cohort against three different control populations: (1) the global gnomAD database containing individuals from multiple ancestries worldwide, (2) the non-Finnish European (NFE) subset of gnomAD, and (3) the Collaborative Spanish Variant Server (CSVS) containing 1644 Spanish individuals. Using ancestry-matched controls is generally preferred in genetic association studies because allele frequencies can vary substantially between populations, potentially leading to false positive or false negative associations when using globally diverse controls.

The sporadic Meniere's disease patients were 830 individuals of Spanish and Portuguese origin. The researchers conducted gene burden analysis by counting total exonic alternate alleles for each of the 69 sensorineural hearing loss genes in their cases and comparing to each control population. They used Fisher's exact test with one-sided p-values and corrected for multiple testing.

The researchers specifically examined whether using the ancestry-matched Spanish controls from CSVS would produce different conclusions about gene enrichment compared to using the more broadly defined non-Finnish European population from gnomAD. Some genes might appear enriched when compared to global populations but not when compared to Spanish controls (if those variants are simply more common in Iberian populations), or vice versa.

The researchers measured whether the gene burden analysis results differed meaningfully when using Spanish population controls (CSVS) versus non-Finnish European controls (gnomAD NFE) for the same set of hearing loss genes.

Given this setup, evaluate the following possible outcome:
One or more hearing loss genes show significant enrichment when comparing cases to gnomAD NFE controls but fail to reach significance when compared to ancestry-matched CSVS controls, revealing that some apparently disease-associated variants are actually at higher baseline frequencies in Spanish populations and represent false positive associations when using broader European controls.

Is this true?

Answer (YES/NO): NO